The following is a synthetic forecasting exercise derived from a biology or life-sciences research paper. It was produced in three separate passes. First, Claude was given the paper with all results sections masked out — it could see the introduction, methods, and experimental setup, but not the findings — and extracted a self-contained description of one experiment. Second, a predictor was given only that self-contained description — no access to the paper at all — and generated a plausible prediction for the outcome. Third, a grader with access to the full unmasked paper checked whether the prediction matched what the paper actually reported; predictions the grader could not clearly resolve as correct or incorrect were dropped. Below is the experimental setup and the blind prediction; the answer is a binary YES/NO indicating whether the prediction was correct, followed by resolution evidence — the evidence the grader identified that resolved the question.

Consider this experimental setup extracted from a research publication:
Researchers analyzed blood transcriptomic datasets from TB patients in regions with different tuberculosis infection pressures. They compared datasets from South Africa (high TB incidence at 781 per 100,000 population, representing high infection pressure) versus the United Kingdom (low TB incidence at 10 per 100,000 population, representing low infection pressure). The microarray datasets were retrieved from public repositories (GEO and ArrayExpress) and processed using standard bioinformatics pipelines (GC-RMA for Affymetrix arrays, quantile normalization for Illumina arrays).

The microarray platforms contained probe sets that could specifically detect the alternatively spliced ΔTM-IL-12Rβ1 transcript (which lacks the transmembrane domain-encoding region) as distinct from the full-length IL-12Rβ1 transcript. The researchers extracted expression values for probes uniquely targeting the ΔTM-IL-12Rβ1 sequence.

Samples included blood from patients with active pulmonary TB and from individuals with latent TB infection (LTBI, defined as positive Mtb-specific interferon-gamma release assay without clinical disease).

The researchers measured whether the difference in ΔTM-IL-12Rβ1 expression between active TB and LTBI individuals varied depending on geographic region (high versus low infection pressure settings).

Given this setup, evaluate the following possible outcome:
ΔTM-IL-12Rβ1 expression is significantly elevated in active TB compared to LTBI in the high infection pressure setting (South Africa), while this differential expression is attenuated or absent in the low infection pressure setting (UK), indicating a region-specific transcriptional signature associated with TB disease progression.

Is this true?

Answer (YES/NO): NO